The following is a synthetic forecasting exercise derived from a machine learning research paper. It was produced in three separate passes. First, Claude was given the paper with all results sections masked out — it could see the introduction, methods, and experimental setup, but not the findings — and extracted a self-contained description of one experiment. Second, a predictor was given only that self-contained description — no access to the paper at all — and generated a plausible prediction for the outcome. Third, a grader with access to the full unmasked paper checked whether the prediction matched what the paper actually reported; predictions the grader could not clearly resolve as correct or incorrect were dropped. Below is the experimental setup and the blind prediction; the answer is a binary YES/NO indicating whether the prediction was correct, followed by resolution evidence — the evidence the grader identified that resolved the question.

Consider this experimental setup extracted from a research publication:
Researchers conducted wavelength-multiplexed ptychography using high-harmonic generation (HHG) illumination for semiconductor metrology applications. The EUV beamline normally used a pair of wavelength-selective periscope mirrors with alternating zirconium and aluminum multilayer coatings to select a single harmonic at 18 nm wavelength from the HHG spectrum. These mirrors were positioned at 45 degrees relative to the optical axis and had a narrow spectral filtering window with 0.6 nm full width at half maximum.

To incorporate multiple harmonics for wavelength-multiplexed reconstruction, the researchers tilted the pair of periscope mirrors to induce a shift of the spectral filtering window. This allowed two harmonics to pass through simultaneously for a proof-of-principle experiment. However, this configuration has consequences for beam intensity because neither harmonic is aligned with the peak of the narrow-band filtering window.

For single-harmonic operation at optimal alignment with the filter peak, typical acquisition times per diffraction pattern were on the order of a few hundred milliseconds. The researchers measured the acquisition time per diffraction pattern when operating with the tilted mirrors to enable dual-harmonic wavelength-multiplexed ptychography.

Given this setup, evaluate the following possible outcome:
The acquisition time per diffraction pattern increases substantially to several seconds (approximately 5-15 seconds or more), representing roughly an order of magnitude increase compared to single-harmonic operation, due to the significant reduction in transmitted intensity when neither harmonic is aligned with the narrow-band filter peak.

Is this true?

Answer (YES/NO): NO